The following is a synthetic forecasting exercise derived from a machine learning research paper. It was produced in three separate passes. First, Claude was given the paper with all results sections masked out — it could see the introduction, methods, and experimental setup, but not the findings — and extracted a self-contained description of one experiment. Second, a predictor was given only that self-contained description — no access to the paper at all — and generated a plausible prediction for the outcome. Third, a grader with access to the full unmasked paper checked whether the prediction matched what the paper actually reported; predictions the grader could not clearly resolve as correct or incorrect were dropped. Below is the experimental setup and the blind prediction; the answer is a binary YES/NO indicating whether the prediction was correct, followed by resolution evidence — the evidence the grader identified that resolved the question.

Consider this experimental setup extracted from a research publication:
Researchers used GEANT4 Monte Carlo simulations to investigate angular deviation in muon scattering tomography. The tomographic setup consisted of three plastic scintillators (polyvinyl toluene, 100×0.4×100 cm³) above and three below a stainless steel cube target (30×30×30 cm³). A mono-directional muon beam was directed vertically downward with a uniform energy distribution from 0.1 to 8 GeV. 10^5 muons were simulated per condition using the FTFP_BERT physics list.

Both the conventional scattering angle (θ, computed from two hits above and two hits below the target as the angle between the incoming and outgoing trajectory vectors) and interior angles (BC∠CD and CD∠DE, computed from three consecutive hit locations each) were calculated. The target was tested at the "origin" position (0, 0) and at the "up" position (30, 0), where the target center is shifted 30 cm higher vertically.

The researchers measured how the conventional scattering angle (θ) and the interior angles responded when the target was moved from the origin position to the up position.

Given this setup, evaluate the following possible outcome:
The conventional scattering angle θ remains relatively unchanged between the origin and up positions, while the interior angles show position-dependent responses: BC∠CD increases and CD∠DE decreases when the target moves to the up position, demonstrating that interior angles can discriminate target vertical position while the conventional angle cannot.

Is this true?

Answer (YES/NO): YES